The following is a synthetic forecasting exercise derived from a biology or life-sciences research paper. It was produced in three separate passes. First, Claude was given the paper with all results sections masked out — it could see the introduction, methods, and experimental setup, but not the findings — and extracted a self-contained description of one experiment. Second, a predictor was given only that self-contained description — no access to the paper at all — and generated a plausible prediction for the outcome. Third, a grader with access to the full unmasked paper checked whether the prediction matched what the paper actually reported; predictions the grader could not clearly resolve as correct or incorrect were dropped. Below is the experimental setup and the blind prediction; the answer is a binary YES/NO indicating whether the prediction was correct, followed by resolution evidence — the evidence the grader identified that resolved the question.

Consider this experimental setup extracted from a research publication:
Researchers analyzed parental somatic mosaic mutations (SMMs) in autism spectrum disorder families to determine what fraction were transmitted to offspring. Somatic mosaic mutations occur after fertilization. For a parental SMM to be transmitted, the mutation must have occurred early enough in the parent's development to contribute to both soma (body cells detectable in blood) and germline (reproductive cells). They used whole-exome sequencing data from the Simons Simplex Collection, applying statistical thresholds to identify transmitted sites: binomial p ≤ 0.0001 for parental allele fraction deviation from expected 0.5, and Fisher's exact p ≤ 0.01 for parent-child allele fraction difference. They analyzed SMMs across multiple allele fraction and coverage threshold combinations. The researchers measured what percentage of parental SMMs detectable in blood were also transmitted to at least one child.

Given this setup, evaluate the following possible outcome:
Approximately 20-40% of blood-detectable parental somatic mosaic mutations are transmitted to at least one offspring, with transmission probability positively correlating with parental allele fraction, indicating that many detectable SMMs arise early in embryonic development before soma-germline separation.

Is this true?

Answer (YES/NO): NO